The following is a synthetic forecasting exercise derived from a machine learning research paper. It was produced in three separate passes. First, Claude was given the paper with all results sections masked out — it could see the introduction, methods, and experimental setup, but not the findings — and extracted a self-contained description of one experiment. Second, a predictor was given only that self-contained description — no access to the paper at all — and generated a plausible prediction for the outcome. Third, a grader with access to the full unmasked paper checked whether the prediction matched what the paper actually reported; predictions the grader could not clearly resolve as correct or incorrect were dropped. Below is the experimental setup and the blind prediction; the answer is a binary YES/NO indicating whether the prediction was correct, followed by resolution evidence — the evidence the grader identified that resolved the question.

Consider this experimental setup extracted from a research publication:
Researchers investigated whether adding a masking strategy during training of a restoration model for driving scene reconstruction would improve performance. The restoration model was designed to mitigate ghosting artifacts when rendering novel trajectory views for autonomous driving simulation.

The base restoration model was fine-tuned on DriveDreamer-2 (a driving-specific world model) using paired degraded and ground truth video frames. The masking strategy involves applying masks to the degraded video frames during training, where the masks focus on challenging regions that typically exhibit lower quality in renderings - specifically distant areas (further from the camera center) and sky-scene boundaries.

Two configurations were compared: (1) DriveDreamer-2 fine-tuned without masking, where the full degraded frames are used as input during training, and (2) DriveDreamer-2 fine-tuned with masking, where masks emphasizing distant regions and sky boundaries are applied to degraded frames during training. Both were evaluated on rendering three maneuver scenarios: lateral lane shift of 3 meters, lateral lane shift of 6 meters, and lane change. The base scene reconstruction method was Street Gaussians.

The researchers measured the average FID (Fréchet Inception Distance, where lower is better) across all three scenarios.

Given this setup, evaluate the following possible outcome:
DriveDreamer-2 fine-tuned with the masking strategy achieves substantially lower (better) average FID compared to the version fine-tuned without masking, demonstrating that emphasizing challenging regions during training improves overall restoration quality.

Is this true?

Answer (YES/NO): YES